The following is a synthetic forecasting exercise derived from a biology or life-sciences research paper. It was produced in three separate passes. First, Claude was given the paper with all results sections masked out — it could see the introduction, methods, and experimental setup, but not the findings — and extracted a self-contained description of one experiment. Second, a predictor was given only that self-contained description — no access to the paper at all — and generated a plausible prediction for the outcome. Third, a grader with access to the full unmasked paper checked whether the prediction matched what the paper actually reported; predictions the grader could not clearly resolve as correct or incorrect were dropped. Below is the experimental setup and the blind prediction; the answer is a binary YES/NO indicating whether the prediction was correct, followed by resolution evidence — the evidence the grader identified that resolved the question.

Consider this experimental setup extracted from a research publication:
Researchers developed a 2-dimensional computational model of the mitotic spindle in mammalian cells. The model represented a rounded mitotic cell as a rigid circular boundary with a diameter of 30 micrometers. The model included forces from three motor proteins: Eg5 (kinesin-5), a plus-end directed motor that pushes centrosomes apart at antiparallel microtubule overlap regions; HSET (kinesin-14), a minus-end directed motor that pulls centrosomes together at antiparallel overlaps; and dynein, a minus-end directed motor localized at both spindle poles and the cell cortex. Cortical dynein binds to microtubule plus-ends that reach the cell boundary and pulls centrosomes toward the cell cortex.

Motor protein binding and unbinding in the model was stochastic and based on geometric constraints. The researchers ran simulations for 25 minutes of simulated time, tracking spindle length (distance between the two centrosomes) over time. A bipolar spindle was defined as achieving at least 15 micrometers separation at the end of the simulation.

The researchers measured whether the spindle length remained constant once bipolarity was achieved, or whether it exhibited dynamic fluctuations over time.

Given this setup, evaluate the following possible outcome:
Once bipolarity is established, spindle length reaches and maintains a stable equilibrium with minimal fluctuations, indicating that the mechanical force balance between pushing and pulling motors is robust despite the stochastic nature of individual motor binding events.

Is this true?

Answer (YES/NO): NO